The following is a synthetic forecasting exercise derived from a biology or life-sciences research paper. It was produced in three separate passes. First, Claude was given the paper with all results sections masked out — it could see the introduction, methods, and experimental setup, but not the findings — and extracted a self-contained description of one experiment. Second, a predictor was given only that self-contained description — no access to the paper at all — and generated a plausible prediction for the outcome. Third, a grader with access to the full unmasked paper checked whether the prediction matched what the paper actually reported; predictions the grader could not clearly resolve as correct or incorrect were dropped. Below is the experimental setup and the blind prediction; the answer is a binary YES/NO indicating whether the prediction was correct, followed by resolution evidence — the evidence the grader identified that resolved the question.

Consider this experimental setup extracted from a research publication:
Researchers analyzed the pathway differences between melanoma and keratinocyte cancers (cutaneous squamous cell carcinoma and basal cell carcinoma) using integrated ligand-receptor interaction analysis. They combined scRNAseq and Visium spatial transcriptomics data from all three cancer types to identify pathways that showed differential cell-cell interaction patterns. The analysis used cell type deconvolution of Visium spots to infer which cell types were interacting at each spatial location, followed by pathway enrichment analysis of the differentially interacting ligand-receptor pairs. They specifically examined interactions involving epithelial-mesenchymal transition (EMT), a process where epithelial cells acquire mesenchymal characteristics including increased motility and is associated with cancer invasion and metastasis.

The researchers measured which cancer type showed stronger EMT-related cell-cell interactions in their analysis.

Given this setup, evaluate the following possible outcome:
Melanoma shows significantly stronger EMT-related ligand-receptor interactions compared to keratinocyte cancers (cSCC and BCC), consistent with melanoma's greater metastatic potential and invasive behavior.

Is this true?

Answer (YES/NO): YES